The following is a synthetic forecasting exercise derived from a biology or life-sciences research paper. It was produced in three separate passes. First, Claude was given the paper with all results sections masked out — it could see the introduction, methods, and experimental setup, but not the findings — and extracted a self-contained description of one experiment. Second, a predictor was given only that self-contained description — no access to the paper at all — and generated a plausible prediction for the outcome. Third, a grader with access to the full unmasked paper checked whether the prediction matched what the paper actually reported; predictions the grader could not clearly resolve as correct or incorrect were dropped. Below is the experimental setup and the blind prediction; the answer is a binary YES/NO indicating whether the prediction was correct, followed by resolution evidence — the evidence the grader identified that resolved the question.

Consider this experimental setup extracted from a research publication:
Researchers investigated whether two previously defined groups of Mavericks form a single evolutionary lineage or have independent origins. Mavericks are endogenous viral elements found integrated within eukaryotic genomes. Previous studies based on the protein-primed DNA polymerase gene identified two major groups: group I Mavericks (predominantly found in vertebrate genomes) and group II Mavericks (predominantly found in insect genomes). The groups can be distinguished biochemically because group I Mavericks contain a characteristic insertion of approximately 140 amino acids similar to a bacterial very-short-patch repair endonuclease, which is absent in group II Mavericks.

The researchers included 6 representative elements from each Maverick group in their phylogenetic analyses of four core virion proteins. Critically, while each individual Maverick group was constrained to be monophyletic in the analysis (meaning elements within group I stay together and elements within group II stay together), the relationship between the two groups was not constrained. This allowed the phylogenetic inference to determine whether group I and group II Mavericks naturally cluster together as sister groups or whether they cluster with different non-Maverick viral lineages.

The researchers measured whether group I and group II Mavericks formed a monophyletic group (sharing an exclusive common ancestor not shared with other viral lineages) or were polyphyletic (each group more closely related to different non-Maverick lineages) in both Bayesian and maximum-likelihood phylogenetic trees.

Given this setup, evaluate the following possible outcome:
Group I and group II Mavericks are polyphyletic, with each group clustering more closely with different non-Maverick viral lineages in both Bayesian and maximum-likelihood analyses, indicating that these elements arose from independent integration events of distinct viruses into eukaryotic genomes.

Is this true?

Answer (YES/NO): NO